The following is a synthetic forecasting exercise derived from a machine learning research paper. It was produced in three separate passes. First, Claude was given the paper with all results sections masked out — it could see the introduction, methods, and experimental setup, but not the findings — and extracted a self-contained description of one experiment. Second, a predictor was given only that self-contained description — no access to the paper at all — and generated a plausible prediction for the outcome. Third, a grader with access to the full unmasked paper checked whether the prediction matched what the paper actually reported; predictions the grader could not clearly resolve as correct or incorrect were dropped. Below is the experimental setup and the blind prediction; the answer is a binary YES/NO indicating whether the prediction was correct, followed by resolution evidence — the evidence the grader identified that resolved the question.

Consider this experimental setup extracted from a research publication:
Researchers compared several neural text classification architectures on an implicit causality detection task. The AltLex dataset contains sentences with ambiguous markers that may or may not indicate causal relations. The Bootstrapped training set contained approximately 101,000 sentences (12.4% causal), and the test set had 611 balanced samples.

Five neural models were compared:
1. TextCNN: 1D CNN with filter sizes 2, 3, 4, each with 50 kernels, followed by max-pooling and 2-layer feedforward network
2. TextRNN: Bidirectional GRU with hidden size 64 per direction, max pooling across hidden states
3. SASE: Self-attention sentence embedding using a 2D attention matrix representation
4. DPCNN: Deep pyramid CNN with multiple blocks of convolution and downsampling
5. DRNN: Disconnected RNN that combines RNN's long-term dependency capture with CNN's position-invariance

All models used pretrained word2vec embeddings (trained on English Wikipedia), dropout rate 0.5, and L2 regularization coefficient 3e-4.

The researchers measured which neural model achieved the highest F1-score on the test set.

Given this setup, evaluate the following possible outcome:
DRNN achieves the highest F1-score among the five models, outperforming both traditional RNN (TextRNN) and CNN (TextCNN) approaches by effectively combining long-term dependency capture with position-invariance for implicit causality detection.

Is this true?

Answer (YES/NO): YES